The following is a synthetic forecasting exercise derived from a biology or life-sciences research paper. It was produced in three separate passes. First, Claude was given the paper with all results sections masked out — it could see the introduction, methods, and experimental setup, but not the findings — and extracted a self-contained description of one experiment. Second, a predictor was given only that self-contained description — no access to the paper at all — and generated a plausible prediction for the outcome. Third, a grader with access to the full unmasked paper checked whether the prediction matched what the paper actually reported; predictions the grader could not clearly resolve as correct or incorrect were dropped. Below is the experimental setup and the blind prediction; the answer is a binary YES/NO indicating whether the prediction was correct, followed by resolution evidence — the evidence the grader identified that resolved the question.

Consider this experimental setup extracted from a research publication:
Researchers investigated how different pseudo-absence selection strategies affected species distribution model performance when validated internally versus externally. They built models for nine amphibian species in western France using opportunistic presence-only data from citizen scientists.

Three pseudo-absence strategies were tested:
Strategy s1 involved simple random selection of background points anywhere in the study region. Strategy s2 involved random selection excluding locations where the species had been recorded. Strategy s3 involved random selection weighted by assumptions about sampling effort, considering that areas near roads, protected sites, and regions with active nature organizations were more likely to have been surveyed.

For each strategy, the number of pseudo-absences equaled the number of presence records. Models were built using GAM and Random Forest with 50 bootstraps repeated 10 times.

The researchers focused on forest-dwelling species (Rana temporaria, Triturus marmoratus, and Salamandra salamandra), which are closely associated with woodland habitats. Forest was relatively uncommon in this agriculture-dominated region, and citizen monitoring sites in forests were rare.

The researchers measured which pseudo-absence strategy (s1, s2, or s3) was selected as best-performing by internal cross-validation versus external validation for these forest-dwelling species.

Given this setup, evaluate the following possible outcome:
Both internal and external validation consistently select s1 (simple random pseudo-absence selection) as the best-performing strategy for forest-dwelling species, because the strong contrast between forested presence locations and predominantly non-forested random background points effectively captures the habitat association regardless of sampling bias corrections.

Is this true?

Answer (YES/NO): NO